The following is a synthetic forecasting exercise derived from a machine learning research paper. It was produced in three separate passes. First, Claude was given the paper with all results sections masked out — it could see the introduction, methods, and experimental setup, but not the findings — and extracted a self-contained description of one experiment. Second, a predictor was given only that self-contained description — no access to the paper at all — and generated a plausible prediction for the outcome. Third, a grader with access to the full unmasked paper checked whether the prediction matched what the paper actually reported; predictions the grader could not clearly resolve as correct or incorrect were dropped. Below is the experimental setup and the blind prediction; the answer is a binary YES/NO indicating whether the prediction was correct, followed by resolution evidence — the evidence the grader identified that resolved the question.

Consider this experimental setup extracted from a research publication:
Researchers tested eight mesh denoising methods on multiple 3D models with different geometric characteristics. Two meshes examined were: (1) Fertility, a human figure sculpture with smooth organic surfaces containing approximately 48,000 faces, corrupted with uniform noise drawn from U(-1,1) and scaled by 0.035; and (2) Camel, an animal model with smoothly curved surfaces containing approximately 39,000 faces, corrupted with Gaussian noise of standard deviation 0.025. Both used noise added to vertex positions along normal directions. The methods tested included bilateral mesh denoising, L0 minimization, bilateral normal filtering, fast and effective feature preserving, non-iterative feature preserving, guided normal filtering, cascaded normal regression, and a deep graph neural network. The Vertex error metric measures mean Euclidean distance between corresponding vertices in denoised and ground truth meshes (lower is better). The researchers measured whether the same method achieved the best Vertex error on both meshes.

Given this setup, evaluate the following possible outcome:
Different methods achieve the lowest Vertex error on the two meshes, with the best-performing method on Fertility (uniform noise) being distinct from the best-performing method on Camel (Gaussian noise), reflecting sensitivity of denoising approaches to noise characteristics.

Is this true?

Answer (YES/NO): YES